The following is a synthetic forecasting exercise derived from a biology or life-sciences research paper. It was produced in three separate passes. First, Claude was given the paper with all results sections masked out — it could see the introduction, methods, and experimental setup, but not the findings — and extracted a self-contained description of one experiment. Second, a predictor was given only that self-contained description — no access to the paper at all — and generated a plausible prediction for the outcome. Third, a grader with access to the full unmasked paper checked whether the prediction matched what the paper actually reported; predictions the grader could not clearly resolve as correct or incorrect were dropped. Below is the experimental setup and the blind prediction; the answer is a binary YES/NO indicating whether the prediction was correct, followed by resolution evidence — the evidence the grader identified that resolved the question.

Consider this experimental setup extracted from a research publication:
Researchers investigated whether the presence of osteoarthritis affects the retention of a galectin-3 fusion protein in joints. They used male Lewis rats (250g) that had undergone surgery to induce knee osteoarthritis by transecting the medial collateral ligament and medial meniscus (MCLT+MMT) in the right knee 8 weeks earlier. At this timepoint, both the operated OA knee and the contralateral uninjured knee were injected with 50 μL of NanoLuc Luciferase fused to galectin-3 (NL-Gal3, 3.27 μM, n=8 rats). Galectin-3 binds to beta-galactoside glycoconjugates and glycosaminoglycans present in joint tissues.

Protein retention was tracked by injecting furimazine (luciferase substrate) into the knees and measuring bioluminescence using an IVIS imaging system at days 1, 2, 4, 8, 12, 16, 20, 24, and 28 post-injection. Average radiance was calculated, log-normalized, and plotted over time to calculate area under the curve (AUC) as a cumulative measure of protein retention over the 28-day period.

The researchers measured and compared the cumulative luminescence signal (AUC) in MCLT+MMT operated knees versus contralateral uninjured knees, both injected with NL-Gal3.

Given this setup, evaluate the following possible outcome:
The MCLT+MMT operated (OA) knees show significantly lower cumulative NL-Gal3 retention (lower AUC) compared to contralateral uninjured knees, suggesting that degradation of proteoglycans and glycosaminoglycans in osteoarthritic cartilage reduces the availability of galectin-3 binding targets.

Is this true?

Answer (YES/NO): NO